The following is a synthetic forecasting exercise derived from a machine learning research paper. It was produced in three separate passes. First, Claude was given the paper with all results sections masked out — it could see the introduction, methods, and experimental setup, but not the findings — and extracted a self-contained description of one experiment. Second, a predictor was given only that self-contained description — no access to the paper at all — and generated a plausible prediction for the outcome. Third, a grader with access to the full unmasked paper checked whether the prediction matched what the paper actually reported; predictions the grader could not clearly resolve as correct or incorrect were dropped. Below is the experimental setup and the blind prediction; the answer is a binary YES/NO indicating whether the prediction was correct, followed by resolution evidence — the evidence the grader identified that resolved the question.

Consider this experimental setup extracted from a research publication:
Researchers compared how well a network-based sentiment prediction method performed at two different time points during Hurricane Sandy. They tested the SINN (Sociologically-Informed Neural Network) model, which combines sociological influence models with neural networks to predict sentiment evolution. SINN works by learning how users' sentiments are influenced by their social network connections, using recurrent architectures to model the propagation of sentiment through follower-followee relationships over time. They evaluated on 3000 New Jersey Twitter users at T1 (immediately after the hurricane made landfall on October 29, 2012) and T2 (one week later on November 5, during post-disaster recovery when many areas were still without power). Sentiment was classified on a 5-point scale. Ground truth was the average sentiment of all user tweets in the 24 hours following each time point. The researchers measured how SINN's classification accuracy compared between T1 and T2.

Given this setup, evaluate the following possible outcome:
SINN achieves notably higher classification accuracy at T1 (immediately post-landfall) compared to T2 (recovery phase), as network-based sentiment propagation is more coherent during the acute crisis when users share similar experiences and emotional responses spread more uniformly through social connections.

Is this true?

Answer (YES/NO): NO